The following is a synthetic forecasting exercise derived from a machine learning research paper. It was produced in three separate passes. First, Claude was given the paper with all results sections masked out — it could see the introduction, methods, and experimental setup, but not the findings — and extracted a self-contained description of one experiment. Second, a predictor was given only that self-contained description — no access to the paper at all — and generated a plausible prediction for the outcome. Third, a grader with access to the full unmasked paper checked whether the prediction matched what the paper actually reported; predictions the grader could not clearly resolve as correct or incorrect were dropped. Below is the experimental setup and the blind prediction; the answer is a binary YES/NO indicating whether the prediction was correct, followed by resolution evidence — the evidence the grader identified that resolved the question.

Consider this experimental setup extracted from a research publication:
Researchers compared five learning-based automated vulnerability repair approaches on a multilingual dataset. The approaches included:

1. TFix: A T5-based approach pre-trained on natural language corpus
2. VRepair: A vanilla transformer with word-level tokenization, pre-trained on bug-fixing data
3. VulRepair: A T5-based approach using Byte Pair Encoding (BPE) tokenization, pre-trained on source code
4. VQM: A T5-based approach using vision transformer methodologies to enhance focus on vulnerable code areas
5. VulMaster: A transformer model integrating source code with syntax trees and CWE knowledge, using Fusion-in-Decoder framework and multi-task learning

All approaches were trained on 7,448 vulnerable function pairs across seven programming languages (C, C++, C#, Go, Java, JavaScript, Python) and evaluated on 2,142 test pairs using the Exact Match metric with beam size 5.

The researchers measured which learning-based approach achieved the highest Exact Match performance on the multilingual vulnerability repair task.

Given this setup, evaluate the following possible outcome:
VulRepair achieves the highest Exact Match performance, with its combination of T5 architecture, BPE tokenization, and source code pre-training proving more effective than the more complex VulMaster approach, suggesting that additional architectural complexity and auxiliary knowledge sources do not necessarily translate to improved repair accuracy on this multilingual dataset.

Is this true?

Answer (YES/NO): NO